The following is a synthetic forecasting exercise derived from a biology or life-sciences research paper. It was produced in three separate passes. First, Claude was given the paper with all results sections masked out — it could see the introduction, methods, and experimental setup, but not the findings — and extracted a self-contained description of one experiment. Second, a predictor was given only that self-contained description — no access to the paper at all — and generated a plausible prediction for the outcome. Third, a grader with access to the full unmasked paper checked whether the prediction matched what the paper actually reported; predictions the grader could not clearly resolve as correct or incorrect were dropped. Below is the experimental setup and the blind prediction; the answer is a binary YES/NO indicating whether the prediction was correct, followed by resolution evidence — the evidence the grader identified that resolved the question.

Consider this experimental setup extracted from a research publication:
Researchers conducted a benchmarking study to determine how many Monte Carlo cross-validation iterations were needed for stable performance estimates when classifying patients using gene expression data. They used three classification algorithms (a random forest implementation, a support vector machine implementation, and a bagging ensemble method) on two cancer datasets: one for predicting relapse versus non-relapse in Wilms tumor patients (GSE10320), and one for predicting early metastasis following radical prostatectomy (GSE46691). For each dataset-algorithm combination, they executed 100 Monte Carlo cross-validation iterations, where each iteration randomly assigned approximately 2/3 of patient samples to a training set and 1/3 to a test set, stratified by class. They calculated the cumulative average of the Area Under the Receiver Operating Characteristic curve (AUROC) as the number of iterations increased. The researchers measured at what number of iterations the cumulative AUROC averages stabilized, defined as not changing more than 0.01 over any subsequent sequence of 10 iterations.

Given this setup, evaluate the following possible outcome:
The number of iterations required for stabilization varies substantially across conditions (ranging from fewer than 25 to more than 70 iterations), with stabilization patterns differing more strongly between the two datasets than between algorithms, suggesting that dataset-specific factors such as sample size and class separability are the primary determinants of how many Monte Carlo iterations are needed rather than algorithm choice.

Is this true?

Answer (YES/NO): NO